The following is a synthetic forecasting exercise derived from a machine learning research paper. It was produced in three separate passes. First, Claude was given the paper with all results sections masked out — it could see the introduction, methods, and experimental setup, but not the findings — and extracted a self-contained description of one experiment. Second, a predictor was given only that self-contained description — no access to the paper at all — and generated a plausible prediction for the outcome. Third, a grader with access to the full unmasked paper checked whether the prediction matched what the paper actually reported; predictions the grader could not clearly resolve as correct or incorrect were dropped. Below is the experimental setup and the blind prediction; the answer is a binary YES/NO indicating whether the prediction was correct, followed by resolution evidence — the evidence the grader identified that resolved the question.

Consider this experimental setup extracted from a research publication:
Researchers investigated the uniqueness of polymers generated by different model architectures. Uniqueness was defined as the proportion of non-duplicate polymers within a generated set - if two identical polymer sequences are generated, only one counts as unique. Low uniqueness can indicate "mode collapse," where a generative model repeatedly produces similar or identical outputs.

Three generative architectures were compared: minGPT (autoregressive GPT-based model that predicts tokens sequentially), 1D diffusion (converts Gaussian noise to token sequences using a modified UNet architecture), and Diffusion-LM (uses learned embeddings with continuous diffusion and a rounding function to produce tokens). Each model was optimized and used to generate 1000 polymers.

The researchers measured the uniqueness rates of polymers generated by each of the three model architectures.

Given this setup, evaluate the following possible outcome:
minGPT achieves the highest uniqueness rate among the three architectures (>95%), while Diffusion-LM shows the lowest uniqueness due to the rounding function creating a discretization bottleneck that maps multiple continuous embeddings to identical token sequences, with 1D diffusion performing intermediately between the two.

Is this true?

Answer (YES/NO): NO